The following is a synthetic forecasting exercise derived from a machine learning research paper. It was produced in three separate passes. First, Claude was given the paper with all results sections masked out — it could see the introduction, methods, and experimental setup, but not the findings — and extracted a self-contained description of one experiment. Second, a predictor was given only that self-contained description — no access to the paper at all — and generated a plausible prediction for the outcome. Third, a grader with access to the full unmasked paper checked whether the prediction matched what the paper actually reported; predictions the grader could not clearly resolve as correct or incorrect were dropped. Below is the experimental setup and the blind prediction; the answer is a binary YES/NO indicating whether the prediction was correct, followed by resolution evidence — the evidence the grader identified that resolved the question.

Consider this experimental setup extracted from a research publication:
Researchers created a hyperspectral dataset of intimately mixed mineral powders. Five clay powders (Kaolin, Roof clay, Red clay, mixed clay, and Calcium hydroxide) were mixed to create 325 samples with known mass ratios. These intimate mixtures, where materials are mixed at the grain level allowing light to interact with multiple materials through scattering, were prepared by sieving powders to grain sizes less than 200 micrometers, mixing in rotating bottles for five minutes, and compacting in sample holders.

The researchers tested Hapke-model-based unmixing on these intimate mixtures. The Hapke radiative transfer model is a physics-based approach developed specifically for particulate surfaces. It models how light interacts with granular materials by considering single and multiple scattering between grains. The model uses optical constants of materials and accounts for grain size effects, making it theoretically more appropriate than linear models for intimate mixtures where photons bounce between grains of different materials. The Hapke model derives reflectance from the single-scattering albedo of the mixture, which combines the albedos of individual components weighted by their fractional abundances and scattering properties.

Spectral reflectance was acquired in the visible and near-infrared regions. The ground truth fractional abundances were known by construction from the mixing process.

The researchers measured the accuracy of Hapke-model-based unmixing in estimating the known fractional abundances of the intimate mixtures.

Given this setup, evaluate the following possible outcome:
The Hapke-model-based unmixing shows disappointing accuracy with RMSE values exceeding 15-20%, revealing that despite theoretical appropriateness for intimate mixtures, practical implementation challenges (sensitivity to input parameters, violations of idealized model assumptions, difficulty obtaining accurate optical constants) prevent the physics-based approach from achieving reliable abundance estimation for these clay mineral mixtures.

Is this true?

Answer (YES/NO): YES